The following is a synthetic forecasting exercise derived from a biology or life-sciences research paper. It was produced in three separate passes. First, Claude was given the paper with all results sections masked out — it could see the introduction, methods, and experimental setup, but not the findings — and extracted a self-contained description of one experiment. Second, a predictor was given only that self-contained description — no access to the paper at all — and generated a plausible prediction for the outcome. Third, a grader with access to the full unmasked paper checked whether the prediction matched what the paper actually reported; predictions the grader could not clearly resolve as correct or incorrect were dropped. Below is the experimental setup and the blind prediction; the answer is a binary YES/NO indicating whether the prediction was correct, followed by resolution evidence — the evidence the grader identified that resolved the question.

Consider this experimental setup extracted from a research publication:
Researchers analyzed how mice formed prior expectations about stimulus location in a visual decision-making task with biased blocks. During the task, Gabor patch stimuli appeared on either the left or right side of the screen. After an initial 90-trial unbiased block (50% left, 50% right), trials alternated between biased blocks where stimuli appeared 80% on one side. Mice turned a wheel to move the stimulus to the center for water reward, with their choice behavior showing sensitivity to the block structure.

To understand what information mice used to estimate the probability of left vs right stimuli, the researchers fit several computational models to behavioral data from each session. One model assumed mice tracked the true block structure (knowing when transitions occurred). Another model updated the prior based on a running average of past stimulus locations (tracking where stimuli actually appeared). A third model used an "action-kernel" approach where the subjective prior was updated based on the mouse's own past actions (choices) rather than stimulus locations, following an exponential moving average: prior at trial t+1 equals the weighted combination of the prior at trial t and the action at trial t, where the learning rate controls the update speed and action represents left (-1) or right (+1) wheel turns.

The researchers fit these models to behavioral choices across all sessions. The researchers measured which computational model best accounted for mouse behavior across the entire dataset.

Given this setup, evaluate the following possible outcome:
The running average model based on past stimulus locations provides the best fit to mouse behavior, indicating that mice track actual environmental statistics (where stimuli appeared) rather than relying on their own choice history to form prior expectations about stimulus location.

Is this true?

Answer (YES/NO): NO